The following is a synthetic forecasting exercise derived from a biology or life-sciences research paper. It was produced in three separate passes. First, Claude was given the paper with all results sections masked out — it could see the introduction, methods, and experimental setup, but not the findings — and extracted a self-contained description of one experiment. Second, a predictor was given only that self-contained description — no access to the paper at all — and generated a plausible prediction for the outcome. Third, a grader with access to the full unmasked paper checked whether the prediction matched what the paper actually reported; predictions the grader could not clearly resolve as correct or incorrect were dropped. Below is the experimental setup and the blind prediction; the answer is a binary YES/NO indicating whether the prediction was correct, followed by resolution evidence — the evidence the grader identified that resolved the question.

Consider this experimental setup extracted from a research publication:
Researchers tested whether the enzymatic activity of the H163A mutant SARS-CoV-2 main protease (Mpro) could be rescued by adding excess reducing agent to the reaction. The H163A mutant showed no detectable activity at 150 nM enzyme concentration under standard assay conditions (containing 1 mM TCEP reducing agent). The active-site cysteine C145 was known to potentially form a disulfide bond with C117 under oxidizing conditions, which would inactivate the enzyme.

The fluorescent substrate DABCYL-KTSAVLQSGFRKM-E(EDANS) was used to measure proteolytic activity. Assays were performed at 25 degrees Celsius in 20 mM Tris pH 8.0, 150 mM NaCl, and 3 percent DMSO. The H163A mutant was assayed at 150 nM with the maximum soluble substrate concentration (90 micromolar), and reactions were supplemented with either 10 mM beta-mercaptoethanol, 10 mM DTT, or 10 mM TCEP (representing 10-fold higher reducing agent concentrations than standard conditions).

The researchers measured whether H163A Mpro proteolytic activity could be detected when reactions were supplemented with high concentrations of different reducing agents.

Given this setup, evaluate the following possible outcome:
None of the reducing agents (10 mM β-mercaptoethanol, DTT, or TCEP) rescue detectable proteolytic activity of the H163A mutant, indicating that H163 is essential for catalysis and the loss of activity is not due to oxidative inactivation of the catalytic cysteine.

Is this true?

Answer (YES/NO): NO